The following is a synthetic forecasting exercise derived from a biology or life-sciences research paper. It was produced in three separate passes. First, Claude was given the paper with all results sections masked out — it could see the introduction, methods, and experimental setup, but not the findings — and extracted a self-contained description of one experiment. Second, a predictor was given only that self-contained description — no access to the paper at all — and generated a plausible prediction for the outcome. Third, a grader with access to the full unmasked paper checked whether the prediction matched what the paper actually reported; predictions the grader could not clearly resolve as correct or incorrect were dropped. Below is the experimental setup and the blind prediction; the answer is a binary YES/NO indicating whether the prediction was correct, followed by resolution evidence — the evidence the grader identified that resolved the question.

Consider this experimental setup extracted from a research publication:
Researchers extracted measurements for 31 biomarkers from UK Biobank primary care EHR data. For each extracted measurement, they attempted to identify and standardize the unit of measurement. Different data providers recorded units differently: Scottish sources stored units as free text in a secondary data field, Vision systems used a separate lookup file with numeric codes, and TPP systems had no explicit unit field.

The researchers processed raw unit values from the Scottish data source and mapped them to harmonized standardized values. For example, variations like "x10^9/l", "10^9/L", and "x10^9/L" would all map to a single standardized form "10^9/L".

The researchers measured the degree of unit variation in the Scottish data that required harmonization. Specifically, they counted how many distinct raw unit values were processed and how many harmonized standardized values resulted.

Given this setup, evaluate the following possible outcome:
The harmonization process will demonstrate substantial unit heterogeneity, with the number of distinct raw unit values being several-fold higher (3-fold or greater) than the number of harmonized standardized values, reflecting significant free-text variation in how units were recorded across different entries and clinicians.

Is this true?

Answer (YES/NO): NO